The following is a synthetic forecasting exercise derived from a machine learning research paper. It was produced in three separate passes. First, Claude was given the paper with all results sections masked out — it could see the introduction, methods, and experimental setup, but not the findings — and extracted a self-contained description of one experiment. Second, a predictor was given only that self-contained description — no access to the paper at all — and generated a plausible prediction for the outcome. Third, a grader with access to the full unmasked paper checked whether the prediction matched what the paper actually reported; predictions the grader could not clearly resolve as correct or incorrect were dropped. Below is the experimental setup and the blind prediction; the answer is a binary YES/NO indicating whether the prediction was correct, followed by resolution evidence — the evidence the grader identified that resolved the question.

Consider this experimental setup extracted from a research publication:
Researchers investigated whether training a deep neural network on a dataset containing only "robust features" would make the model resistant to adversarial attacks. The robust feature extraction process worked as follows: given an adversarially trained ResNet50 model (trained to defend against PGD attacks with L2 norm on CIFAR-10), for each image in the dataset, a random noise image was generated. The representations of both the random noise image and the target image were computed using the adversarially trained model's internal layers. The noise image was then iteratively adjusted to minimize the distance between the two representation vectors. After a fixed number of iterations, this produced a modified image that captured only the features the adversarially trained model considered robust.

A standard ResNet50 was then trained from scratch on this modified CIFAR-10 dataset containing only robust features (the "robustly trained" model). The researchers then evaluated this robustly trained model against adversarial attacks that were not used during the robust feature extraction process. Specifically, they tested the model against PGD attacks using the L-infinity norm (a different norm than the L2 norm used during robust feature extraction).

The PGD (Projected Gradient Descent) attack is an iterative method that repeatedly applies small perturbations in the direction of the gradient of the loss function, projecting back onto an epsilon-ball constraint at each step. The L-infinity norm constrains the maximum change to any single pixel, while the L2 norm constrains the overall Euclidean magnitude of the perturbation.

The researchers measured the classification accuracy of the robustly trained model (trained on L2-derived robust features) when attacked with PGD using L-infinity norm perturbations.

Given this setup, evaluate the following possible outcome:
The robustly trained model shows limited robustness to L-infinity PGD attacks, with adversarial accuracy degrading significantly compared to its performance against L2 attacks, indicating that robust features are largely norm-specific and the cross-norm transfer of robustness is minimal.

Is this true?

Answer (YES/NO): YES